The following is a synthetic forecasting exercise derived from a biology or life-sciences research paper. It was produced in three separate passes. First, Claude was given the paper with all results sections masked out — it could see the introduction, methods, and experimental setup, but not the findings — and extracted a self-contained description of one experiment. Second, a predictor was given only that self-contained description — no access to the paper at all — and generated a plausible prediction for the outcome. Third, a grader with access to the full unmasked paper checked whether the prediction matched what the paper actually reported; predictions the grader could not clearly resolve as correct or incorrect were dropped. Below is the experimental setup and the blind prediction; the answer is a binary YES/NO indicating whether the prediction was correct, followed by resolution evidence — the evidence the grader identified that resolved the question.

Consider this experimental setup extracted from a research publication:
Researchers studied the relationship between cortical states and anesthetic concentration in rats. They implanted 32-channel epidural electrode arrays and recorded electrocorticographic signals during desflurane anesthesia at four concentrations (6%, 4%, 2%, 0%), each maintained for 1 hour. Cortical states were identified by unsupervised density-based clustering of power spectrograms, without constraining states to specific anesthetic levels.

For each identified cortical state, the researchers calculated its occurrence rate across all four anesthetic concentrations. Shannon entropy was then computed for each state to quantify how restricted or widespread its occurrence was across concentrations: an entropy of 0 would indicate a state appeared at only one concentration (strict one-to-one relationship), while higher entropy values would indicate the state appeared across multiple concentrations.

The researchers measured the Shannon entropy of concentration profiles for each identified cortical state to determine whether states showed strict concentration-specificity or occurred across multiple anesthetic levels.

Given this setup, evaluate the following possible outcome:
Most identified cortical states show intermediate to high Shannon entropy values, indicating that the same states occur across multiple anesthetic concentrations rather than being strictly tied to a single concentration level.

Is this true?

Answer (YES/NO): YES